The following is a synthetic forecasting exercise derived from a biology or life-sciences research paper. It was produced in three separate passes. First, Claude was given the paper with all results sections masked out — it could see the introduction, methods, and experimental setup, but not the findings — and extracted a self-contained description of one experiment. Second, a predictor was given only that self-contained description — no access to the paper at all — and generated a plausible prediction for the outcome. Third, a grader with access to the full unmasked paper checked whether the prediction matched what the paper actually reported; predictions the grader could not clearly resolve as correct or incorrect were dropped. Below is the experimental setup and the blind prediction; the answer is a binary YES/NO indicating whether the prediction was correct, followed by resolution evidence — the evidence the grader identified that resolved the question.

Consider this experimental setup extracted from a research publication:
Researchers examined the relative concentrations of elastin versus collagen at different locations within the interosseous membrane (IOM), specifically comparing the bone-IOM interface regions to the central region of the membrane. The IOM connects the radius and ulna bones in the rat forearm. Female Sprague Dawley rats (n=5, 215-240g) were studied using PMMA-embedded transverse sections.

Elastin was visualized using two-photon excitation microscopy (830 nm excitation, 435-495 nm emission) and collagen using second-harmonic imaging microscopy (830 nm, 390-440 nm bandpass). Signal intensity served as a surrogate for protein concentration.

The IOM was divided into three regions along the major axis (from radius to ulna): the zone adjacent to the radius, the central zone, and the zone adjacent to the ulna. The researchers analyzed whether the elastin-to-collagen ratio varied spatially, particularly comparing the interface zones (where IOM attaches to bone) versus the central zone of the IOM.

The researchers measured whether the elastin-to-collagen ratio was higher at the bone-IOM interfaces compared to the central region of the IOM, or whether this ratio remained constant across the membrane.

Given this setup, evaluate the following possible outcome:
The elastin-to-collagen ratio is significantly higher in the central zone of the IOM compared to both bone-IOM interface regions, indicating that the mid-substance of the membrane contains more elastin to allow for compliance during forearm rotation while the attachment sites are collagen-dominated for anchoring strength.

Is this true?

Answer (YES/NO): NO